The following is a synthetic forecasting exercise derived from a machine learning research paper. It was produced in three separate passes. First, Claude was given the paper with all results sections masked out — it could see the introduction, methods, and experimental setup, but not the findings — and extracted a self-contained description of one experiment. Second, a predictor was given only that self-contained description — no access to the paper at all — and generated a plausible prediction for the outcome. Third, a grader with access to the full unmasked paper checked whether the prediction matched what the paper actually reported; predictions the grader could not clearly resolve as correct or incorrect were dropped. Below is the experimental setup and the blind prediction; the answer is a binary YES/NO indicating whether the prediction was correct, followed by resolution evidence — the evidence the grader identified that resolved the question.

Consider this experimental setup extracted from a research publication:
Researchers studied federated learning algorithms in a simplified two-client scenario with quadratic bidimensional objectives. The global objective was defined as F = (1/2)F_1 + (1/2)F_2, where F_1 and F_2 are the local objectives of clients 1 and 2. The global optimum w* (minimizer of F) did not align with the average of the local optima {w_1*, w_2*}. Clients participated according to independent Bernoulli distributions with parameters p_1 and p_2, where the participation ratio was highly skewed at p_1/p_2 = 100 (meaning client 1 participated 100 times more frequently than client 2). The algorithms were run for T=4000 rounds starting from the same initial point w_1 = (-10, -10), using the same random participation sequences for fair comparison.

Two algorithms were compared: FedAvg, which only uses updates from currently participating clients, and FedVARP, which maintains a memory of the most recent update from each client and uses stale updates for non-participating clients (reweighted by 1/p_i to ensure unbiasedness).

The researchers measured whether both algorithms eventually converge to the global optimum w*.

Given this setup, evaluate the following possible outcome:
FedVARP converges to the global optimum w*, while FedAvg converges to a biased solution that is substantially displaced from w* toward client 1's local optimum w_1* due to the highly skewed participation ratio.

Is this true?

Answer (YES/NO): NO